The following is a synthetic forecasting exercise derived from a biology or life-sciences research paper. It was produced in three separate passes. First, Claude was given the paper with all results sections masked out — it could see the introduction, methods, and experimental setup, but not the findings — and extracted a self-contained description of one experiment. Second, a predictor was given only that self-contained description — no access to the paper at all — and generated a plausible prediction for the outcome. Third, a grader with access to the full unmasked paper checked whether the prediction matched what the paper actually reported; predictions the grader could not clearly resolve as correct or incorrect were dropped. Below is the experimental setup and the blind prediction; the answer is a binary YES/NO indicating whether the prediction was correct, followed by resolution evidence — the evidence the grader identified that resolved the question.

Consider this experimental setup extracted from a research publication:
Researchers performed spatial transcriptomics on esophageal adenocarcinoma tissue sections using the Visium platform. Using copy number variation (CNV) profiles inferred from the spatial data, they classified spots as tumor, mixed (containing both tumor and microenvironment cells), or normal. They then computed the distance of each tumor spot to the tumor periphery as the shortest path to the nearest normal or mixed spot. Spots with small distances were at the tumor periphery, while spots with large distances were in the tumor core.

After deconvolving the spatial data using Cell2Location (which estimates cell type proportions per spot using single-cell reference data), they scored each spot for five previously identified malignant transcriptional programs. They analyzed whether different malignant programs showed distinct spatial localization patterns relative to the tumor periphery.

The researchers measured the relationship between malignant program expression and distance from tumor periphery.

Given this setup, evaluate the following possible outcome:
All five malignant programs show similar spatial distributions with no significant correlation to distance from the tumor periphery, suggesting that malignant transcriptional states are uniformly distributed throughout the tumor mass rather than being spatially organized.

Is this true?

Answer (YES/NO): NO